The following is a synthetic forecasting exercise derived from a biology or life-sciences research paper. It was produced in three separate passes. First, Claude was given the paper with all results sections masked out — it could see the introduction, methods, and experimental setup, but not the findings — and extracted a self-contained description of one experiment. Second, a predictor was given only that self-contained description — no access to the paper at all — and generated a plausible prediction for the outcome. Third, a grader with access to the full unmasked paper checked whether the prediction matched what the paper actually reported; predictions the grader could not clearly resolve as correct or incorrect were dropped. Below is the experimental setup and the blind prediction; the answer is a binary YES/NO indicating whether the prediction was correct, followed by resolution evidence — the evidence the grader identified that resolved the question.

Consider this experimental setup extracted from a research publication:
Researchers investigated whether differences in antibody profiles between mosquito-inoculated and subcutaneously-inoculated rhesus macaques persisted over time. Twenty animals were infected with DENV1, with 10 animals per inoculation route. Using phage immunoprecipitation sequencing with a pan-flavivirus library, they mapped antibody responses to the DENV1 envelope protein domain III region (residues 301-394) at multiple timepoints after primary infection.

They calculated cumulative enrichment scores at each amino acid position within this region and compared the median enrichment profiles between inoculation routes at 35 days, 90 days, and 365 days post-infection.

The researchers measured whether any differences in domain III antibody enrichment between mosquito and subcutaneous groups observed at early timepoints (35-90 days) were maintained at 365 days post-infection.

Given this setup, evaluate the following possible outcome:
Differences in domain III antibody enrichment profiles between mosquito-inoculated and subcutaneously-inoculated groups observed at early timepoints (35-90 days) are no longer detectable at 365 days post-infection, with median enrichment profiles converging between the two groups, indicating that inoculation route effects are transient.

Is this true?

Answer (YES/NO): NO